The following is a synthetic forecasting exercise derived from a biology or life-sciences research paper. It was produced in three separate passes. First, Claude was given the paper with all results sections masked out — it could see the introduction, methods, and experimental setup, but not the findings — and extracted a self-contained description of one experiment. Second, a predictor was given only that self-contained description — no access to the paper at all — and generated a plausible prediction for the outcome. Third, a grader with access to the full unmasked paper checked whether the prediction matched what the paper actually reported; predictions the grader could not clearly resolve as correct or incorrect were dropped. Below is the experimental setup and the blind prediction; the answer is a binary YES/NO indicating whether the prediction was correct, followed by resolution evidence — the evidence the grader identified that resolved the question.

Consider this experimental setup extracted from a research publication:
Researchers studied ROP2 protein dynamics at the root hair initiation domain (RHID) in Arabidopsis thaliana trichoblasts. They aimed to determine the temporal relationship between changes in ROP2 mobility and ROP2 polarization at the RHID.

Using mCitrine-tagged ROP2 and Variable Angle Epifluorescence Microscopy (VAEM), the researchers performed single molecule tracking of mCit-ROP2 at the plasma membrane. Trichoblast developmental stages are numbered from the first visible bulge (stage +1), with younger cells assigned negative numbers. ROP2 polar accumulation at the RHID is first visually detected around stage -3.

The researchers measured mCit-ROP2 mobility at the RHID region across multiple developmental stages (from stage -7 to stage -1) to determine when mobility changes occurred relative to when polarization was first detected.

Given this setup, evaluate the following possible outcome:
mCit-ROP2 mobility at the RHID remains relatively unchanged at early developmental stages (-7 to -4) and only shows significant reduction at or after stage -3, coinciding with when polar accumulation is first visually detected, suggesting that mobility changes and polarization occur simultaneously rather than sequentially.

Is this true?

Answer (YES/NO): NO